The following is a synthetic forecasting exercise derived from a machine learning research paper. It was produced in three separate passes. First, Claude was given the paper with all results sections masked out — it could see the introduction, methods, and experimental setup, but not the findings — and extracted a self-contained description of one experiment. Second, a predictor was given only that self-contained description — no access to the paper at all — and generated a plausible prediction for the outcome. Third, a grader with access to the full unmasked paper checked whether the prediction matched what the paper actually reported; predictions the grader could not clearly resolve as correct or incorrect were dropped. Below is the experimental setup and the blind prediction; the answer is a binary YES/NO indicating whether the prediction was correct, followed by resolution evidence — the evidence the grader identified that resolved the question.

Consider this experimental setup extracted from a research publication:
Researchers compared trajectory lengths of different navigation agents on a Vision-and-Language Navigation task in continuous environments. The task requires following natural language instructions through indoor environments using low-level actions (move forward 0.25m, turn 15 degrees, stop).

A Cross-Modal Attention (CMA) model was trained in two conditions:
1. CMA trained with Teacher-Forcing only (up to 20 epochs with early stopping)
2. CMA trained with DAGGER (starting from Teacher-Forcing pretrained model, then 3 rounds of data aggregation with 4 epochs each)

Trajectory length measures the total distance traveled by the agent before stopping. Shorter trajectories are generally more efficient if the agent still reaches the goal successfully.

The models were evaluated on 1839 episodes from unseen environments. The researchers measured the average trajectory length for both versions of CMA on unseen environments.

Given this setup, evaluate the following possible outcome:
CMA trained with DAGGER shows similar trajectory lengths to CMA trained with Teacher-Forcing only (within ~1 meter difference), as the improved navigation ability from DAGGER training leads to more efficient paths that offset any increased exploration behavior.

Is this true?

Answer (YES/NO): YES